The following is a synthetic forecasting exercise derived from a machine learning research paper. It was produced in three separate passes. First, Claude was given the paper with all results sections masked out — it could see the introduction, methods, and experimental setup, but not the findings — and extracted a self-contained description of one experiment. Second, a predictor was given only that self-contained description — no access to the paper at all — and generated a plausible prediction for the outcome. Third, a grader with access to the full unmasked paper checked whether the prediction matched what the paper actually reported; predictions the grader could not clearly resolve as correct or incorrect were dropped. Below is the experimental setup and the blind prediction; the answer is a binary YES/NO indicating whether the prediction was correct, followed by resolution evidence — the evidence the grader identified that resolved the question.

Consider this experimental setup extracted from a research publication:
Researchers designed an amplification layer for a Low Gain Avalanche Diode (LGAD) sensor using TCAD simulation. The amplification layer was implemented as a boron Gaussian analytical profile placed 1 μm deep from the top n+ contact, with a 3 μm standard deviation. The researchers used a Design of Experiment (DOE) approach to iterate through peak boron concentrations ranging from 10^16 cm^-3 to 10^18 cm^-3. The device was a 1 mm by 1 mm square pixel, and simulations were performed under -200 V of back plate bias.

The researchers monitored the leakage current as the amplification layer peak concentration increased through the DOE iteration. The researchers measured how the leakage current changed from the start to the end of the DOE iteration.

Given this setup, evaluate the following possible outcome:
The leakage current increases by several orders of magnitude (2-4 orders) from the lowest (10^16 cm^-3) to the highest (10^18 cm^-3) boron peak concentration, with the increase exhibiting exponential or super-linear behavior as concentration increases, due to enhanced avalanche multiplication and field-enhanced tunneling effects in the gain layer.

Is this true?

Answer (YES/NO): YES